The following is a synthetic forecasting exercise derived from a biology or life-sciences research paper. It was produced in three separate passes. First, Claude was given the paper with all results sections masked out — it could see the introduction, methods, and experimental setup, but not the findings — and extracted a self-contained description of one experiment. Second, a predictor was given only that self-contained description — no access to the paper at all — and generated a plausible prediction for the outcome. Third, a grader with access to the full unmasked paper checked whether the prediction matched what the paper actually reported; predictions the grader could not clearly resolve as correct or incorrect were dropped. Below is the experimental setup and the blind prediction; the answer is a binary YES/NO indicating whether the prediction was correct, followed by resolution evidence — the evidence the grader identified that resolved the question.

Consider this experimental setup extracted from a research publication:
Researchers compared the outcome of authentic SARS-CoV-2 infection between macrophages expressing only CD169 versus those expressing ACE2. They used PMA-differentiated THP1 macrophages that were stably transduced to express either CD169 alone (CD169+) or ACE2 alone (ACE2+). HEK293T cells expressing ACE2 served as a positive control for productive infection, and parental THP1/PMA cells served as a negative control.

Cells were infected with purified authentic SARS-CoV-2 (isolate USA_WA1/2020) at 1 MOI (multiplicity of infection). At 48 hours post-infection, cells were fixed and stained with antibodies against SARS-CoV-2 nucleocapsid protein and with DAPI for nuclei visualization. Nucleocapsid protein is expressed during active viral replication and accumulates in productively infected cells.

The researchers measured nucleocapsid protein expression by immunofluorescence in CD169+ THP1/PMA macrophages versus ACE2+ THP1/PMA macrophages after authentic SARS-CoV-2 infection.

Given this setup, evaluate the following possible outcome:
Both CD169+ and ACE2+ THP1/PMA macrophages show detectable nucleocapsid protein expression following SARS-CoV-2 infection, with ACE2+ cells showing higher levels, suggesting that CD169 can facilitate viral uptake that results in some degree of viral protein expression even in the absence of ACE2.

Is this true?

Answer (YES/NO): YES